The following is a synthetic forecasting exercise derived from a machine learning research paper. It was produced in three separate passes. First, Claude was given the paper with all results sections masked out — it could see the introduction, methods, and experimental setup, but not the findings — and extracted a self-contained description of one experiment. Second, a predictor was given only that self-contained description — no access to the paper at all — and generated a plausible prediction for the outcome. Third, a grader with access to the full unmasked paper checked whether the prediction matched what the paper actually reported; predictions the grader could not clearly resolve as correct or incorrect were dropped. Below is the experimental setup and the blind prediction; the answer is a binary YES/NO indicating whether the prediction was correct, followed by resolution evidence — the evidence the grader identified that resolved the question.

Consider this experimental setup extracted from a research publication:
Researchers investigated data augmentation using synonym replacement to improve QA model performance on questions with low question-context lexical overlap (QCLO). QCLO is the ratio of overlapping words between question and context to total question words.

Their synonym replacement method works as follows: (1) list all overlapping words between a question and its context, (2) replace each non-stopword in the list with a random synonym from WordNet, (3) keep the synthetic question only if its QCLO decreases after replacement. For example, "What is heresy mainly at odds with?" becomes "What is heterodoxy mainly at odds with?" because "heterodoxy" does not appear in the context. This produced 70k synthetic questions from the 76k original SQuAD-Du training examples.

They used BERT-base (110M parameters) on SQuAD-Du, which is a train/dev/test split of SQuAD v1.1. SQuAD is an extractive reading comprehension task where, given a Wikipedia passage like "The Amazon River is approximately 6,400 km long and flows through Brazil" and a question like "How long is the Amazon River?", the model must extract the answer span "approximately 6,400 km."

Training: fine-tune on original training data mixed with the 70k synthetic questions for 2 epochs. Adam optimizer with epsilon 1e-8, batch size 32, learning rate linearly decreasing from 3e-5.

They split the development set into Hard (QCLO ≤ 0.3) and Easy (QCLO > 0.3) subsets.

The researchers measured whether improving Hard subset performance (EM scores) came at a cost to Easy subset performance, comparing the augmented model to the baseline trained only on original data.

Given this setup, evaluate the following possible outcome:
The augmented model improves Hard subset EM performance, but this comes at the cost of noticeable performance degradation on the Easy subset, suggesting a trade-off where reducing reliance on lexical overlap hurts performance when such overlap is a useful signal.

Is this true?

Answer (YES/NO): NO